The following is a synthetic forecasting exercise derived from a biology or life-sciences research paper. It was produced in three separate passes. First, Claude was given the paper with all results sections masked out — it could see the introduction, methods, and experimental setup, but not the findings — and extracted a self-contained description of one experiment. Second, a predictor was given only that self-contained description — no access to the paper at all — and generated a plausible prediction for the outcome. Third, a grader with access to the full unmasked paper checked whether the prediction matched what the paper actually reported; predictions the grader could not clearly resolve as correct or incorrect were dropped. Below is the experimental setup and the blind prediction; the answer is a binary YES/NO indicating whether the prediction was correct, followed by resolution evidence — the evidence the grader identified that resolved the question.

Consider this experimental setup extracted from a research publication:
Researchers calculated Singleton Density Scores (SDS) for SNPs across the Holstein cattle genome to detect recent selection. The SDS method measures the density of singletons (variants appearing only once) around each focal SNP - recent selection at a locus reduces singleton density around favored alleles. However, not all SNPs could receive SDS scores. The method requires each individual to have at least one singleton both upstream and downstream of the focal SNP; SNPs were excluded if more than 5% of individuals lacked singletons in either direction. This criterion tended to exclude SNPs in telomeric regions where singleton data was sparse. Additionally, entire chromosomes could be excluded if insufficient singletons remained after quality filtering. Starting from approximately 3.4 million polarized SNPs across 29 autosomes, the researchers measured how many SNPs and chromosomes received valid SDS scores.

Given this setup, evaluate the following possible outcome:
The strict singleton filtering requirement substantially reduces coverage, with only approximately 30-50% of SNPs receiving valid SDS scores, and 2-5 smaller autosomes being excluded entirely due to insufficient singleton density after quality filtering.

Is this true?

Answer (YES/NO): NO